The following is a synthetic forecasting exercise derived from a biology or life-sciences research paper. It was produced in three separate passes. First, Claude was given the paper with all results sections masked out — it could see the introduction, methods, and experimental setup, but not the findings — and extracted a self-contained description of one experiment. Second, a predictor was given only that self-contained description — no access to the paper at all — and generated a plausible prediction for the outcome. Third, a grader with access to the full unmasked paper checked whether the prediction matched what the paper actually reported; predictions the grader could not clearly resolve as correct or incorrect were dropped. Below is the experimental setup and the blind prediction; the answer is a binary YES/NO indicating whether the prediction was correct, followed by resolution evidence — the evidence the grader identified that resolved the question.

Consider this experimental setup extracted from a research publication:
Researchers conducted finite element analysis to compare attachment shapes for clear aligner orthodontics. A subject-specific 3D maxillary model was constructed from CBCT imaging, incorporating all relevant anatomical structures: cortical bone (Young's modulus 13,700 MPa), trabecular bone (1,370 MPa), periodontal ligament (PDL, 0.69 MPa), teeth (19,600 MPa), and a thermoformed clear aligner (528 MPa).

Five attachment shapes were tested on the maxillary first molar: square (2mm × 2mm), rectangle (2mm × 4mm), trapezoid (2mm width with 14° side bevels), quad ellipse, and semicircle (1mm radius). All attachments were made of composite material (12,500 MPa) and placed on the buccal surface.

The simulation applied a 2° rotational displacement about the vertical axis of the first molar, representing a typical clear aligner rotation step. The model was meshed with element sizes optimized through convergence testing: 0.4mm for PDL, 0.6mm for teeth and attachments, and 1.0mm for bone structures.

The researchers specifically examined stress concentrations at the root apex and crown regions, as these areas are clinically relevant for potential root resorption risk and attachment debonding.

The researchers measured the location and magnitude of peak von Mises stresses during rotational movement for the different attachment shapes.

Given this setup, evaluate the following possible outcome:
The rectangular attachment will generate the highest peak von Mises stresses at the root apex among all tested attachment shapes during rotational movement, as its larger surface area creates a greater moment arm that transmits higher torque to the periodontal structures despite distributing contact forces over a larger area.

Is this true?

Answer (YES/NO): NO